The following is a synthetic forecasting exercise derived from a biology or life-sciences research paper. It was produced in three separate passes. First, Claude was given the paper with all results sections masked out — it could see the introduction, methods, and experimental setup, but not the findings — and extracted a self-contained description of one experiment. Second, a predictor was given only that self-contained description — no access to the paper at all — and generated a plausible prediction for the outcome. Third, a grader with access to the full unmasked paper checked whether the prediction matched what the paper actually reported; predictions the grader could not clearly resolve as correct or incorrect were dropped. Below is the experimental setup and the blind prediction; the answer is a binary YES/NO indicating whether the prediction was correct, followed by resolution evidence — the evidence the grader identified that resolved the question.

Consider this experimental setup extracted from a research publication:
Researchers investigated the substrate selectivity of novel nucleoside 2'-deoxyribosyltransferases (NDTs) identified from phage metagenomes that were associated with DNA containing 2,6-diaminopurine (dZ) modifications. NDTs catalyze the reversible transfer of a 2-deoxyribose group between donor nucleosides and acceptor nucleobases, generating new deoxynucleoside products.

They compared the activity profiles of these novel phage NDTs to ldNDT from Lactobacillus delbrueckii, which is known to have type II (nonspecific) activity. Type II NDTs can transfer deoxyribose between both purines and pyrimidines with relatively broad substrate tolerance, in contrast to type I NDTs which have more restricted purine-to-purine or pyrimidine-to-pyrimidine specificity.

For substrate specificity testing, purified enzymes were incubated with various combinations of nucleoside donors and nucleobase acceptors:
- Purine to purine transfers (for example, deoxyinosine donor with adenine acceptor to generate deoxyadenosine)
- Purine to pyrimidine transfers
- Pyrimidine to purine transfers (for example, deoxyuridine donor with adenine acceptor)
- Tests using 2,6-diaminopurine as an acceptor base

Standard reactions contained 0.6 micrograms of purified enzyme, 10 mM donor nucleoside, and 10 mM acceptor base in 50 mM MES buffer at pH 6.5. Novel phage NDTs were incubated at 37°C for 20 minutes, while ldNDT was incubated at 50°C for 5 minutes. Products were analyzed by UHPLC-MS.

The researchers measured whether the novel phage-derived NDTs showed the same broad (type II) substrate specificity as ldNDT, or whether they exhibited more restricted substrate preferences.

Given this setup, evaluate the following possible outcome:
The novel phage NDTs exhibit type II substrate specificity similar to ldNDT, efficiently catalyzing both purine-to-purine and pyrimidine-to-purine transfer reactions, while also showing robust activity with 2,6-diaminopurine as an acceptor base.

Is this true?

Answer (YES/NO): NO